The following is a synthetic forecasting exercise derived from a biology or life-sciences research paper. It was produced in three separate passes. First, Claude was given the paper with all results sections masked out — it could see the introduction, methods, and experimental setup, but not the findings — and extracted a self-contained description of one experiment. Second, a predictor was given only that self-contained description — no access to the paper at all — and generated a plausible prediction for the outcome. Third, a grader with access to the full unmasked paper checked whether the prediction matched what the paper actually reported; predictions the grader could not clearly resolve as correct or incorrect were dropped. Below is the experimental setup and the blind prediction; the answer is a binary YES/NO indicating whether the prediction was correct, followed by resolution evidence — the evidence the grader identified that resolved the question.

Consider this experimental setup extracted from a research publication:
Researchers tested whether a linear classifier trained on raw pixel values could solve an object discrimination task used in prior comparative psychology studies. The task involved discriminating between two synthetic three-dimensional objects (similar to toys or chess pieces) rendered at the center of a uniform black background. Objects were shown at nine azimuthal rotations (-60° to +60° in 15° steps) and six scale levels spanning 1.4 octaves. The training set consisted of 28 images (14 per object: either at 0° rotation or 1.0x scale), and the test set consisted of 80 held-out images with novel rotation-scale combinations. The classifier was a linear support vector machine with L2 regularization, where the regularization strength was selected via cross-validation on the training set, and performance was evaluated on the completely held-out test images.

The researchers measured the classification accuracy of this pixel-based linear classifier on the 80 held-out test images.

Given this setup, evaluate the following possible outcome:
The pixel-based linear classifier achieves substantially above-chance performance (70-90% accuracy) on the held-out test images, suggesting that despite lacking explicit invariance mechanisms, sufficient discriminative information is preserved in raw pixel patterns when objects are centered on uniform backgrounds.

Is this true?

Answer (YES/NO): NO